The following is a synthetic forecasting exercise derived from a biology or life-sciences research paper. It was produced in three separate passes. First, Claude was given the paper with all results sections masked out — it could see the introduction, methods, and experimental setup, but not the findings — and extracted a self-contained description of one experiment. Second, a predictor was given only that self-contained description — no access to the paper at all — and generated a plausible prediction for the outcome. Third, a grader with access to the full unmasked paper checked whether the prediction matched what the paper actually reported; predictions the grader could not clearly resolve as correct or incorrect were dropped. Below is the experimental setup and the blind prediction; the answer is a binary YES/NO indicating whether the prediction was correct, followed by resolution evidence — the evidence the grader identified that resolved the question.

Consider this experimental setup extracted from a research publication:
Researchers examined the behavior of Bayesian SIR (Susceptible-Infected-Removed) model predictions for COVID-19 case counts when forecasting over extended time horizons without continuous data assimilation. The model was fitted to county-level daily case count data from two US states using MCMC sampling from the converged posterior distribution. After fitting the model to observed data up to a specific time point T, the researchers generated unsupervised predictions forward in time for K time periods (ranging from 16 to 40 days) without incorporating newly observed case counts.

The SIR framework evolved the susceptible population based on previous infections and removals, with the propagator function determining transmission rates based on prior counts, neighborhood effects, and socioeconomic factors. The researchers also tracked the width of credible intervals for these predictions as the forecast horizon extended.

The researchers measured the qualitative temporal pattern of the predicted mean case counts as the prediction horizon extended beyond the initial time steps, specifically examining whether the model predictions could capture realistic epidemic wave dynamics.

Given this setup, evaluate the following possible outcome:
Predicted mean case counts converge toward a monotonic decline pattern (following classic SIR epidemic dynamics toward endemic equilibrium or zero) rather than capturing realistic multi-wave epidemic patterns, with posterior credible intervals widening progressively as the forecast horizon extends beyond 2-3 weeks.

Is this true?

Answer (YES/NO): NO